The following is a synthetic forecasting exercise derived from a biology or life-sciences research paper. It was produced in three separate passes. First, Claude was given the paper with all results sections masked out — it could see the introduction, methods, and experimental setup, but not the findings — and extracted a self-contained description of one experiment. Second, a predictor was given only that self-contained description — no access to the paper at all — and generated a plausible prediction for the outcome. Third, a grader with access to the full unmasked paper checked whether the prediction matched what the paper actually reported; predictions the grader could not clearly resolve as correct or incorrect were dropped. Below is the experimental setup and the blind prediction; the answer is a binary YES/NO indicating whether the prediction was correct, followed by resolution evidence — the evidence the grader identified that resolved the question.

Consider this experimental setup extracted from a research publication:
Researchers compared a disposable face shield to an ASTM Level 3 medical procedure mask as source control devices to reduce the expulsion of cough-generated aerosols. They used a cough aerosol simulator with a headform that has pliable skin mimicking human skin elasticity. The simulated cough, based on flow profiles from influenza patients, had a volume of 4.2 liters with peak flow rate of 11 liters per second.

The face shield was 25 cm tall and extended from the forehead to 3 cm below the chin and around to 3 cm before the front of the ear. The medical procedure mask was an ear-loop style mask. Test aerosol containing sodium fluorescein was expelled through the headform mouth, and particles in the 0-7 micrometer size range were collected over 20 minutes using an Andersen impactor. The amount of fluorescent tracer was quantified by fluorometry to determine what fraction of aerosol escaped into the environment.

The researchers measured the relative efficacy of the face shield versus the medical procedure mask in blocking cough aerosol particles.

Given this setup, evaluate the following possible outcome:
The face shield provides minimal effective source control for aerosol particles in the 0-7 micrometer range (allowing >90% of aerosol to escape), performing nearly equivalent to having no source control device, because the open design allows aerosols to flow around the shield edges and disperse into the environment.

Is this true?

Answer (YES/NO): YES